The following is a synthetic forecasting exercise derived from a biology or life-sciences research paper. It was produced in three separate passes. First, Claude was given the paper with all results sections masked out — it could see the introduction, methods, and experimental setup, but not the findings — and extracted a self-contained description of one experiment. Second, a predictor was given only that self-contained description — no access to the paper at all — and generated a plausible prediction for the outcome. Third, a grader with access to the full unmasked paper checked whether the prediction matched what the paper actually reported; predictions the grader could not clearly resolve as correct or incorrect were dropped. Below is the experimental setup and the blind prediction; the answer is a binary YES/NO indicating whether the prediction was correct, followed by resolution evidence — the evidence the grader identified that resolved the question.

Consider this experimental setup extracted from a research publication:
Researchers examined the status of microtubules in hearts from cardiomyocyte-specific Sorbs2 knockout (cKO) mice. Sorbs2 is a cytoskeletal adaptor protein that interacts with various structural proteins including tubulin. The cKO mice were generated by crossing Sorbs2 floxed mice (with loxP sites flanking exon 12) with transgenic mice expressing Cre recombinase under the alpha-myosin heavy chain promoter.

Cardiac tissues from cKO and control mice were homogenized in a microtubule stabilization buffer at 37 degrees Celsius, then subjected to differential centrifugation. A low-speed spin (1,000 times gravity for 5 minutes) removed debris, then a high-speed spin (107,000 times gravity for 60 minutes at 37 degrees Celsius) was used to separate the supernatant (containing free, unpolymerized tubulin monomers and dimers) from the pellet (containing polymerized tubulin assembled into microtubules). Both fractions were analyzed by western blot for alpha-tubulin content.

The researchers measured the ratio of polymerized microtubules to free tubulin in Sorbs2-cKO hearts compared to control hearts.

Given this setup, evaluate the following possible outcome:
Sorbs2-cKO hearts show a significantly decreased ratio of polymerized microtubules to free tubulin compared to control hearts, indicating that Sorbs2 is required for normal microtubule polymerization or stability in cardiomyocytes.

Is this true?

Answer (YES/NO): YES